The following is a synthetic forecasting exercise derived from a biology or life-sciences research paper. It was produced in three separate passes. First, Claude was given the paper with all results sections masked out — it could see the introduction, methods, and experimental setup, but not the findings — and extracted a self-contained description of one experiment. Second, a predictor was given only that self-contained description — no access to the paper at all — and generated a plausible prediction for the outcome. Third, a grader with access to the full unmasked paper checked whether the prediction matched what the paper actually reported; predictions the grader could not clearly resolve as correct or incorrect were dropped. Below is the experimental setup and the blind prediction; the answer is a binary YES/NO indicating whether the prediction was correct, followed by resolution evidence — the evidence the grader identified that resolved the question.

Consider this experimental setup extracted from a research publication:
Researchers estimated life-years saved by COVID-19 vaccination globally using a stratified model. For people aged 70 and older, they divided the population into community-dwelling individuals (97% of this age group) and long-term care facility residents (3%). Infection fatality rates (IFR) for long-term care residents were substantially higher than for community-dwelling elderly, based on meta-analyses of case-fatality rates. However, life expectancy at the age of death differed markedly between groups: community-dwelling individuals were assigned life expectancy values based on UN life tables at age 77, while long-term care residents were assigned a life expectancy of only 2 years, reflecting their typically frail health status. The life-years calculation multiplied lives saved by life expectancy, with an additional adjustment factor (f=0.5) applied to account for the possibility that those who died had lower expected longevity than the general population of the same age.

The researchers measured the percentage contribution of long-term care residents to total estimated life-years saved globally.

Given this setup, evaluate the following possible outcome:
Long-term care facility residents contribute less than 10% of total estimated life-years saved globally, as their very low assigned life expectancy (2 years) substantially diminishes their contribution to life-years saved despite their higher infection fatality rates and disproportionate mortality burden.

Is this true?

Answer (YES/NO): YES